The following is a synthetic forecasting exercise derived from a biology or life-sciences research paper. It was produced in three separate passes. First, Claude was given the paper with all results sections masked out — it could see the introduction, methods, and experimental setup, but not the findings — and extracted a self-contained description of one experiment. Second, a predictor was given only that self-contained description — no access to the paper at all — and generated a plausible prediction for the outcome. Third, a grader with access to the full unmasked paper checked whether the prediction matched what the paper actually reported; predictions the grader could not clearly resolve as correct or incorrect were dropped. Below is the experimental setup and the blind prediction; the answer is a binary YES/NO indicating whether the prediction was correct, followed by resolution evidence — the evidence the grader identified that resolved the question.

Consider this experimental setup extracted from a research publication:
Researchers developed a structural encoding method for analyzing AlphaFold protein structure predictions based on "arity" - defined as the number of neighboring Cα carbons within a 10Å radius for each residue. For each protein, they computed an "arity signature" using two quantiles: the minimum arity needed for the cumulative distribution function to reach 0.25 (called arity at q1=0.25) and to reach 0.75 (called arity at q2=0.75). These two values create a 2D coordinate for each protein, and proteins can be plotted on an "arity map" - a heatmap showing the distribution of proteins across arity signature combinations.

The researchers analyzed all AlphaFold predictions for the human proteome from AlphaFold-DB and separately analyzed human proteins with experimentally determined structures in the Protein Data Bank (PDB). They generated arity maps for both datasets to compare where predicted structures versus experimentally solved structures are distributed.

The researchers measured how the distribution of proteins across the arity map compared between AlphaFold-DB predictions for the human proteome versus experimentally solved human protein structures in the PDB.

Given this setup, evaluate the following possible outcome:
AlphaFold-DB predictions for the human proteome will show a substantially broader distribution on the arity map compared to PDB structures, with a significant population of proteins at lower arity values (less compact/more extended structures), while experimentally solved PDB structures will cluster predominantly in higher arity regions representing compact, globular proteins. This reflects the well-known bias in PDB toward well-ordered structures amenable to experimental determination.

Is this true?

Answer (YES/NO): YES